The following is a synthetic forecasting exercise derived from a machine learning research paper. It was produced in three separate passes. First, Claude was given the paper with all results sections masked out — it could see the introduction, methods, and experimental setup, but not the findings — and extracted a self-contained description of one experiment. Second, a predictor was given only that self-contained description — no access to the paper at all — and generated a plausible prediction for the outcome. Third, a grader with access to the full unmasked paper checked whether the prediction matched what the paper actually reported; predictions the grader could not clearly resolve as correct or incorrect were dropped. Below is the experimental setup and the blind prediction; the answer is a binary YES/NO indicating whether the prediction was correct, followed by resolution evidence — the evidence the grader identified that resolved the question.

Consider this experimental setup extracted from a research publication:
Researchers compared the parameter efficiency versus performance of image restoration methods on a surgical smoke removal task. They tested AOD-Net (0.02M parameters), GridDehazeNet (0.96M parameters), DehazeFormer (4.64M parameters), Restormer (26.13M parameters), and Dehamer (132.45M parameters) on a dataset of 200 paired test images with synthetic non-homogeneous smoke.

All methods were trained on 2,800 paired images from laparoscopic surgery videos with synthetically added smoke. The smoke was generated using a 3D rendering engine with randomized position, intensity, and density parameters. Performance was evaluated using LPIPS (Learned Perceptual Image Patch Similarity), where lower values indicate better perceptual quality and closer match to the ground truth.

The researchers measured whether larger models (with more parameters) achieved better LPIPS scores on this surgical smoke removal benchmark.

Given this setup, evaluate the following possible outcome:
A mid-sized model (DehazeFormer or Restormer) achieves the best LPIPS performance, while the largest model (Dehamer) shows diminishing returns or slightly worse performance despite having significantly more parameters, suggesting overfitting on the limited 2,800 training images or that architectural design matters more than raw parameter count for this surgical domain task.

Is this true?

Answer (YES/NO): NO